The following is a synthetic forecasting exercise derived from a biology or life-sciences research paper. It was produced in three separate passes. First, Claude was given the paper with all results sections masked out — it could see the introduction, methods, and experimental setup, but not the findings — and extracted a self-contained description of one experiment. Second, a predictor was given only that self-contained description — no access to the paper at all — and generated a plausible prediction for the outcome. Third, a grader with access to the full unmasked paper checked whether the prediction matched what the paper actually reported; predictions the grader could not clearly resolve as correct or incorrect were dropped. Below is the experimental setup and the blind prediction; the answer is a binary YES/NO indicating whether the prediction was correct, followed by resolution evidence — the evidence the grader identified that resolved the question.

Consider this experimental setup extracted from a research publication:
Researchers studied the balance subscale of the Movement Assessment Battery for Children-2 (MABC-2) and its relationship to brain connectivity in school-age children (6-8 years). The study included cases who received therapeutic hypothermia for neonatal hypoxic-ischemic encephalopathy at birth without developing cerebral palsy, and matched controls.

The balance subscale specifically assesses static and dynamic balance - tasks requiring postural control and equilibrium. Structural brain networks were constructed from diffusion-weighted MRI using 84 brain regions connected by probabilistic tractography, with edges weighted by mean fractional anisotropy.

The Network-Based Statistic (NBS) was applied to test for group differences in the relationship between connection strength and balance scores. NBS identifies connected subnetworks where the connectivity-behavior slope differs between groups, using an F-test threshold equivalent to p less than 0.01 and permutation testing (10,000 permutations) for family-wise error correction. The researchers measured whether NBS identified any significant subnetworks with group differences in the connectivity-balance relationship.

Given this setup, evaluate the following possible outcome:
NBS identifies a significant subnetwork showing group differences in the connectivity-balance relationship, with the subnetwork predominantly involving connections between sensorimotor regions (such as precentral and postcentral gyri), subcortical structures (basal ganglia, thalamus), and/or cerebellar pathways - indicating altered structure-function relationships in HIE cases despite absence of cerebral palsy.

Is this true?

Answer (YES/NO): NO